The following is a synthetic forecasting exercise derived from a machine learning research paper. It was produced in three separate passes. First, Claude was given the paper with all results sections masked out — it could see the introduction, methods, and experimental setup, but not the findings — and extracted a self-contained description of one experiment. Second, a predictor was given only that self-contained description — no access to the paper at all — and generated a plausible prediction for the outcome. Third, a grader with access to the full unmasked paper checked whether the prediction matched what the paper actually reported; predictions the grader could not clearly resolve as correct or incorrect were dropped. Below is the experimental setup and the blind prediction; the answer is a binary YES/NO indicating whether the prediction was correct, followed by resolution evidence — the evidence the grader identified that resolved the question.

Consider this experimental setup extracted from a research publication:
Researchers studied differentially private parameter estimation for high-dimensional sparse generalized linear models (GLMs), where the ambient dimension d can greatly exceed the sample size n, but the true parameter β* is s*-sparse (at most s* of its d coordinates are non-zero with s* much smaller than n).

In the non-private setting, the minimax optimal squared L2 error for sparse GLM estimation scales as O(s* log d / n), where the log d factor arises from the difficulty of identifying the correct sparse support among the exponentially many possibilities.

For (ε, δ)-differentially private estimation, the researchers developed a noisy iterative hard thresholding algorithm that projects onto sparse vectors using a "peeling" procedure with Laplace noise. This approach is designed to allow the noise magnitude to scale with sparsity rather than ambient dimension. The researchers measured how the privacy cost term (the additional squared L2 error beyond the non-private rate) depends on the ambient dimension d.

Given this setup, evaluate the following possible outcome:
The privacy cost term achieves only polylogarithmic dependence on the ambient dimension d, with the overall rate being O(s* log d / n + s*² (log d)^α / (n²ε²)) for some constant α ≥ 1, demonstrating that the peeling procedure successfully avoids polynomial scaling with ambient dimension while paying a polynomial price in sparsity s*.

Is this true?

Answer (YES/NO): YES